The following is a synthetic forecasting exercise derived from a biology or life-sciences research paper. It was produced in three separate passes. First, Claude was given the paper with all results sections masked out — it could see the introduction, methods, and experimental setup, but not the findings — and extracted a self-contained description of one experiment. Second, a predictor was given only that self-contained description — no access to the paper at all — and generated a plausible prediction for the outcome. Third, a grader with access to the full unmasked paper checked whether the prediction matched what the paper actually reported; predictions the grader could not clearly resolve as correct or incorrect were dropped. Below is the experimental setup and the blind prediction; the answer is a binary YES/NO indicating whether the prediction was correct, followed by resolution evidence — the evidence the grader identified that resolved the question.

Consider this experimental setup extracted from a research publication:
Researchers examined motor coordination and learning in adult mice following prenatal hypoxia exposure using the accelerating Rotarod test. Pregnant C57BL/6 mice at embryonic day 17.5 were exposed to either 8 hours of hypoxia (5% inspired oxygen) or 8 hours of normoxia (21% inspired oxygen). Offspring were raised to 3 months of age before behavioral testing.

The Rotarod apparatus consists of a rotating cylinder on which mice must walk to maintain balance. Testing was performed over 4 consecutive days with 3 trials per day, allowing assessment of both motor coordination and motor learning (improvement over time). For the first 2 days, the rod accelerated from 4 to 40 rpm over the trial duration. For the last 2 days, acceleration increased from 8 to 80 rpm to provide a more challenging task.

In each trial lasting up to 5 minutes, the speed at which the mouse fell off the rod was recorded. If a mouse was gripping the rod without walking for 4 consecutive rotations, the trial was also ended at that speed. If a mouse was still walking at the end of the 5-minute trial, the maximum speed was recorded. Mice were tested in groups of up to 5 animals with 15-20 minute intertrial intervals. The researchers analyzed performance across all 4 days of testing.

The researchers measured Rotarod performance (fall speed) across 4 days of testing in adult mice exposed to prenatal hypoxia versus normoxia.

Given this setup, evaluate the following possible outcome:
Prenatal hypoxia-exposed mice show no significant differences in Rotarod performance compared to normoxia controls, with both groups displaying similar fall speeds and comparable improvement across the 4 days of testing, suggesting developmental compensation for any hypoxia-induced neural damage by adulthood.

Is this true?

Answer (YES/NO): YES